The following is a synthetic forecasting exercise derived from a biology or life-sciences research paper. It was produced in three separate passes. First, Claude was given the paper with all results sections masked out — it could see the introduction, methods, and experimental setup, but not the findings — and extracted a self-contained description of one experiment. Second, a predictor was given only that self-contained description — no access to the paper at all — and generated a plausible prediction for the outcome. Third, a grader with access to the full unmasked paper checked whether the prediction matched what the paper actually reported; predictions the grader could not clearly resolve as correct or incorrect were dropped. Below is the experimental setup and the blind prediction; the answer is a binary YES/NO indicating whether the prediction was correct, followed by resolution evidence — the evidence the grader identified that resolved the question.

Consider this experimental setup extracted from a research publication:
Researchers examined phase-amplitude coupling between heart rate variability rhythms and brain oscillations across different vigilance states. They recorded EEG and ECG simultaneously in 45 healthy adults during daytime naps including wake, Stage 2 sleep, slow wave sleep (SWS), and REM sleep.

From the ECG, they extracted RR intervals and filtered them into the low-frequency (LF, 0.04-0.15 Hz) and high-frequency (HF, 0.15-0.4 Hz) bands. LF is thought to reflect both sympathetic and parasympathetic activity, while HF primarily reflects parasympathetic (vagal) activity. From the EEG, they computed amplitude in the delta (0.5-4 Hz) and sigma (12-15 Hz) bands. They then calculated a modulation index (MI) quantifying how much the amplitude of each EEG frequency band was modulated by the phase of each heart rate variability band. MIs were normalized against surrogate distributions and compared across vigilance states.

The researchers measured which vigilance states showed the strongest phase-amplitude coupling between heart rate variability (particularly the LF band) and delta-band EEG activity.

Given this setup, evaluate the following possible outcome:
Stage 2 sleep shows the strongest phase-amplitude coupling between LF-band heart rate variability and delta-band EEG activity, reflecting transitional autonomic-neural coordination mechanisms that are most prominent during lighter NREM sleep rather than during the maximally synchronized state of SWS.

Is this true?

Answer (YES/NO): YES